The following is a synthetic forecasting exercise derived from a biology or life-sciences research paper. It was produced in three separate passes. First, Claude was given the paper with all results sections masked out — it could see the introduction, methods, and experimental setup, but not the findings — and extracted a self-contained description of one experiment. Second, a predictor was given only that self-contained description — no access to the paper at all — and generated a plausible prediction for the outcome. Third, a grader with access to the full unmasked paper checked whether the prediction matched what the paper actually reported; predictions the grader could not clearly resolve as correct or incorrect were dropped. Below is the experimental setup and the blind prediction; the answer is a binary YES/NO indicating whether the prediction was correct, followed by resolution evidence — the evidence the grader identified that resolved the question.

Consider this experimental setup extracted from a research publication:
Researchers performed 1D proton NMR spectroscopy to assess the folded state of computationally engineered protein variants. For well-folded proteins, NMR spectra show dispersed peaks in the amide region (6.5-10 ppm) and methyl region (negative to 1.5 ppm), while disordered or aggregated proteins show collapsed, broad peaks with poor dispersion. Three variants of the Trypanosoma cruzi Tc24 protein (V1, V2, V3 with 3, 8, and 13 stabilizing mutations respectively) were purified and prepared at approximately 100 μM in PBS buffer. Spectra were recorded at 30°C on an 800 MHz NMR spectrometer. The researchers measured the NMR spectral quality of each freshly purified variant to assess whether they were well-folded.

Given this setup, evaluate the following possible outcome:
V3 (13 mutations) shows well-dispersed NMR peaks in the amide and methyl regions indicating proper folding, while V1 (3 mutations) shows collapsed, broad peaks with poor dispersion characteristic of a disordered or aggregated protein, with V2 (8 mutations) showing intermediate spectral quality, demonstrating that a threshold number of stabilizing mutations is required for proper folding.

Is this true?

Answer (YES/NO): NO